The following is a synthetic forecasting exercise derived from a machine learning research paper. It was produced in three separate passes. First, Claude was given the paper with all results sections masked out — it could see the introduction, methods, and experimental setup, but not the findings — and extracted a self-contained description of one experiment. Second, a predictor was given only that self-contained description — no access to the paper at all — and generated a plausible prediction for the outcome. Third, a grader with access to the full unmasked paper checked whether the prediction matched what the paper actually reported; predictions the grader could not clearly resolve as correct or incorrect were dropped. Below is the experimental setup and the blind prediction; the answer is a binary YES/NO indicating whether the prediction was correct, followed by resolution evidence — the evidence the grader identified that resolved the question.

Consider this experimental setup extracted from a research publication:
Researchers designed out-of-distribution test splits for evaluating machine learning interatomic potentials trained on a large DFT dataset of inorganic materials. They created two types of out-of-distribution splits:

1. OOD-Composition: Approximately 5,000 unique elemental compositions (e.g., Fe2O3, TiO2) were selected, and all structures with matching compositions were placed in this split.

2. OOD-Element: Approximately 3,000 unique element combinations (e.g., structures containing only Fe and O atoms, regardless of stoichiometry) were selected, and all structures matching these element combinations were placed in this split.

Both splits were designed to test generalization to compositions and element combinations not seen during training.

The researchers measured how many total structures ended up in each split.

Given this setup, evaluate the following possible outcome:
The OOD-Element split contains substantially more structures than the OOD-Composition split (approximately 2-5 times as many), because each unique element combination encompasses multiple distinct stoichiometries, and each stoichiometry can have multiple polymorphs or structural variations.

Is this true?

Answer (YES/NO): NO